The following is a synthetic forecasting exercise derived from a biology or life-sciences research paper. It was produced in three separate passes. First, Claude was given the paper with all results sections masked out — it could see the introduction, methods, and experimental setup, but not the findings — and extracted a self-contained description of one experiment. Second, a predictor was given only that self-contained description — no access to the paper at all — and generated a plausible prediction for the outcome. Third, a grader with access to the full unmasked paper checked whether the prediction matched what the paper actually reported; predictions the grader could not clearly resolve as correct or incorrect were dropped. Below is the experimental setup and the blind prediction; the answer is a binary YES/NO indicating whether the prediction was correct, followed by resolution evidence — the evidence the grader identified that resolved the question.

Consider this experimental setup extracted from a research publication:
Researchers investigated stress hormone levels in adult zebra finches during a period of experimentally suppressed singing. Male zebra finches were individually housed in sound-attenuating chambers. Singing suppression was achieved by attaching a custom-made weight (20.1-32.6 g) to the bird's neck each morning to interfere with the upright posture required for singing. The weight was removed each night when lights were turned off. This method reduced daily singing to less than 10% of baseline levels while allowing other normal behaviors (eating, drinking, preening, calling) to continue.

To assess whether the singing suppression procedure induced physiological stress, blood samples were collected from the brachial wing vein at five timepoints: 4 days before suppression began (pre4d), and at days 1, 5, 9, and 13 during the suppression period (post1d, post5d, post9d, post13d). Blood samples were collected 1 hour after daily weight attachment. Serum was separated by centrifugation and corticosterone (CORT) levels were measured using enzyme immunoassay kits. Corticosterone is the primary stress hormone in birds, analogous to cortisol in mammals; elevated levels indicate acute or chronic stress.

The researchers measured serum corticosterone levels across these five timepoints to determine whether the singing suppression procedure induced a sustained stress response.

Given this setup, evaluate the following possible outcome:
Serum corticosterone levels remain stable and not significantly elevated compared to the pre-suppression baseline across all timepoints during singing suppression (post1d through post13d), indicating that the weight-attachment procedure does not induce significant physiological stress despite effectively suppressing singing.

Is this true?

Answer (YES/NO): NO